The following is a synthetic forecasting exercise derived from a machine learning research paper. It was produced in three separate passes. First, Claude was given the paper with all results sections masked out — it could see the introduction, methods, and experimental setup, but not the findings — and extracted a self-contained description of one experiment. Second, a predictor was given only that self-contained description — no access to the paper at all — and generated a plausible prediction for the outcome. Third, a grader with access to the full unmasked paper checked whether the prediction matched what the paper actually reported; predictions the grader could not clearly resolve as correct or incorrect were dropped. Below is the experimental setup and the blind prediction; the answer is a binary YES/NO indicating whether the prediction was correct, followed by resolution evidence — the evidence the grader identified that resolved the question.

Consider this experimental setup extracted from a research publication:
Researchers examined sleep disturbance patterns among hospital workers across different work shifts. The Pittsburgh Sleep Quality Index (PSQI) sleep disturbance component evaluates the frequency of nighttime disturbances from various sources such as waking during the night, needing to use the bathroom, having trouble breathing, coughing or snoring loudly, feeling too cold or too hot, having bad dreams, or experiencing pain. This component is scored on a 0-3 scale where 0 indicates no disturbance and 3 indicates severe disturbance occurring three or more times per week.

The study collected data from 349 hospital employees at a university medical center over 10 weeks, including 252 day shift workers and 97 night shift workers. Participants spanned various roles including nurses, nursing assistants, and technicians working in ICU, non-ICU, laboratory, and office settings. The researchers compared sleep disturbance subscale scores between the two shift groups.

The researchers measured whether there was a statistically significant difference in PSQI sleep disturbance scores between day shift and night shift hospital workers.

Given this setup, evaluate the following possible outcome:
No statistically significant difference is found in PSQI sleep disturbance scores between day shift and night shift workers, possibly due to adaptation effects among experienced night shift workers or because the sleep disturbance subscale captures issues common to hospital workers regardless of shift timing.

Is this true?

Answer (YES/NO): YES